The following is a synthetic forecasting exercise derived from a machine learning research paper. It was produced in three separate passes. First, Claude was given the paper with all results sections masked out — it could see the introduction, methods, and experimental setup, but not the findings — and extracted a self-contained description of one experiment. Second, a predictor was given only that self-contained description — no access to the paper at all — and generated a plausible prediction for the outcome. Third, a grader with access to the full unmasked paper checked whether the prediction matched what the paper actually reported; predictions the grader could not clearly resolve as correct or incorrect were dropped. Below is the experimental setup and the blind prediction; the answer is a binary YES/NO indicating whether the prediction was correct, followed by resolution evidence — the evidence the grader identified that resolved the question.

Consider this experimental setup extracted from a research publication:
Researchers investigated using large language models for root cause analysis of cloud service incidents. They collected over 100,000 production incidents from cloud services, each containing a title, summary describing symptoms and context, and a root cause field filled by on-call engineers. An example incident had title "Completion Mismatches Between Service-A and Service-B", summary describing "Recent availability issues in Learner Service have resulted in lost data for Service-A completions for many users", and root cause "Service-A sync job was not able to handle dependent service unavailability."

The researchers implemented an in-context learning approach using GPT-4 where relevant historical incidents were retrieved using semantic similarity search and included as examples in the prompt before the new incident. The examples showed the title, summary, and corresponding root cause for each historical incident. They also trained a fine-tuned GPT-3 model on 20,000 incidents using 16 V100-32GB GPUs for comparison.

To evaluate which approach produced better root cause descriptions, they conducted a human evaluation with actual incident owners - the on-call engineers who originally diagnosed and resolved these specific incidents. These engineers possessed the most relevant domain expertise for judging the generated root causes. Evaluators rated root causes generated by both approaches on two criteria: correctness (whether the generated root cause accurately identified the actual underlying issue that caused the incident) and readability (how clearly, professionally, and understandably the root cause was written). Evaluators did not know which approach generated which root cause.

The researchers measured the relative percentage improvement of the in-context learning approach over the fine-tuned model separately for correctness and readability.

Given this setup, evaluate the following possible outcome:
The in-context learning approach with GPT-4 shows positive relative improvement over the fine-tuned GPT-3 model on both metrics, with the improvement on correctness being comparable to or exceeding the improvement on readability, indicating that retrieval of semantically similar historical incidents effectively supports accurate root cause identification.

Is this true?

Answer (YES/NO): YES